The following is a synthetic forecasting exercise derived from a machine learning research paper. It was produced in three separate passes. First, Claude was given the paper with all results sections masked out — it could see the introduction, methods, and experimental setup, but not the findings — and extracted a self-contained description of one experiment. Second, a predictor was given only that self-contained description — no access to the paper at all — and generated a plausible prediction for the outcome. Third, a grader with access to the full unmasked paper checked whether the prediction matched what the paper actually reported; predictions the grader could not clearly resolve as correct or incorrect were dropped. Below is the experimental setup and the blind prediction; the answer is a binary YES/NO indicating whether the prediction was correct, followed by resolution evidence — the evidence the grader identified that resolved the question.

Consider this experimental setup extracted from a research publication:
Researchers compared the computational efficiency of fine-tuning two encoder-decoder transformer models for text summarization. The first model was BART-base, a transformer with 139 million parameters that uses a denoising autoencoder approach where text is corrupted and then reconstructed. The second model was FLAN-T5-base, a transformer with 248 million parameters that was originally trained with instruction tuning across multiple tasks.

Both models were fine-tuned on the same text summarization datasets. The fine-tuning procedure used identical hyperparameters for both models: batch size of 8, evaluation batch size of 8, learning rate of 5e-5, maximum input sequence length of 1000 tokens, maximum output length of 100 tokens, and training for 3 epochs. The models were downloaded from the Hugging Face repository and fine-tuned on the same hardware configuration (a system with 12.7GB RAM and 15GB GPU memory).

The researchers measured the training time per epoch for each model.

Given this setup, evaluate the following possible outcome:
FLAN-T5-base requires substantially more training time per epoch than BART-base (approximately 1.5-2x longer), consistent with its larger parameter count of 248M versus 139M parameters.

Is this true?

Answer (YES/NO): NO